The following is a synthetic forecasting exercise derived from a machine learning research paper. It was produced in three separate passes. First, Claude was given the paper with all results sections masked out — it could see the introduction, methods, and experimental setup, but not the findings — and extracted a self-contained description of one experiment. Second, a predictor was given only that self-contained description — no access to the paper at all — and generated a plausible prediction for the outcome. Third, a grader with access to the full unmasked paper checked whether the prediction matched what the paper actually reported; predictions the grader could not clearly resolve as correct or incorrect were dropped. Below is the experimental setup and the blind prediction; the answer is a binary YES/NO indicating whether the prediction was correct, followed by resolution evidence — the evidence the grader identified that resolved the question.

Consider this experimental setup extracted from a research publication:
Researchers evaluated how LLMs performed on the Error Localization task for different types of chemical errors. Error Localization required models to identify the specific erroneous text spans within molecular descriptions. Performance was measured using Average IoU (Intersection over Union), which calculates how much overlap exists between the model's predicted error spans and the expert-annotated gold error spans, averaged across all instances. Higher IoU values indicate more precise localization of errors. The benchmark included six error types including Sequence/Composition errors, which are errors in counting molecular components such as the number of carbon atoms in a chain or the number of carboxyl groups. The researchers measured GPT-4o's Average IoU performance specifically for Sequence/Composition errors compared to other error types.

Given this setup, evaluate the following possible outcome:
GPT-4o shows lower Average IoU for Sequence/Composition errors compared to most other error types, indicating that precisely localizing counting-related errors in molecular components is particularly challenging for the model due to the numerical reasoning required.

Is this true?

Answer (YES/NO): YES